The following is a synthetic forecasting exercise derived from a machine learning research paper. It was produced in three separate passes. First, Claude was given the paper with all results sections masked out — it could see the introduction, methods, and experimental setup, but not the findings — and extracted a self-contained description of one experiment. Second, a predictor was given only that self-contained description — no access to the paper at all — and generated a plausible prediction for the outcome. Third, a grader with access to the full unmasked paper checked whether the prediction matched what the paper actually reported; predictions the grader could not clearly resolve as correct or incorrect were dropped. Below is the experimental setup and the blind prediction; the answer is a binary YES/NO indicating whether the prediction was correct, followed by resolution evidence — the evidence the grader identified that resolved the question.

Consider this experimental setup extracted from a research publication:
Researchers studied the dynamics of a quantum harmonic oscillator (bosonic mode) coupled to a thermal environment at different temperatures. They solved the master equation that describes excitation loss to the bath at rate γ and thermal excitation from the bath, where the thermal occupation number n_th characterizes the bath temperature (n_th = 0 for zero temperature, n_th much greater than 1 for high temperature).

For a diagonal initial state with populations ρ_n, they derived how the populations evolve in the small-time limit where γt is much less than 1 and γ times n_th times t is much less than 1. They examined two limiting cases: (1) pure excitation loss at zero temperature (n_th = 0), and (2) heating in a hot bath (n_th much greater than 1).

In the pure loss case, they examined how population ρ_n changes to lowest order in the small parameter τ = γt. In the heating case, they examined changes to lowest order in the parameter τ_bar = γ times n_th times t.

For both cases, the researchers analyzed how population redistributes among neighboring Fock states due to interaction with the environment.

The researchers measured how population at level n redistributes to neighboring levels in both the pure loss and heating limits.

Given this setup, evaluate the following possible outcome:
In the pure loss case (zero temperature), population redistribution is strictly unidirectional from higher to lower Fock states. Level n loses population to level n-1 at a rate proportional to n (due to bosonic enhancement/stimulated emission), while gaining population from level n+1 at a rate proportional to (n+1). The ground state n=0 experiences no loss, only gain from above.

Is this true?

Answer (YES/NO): YES